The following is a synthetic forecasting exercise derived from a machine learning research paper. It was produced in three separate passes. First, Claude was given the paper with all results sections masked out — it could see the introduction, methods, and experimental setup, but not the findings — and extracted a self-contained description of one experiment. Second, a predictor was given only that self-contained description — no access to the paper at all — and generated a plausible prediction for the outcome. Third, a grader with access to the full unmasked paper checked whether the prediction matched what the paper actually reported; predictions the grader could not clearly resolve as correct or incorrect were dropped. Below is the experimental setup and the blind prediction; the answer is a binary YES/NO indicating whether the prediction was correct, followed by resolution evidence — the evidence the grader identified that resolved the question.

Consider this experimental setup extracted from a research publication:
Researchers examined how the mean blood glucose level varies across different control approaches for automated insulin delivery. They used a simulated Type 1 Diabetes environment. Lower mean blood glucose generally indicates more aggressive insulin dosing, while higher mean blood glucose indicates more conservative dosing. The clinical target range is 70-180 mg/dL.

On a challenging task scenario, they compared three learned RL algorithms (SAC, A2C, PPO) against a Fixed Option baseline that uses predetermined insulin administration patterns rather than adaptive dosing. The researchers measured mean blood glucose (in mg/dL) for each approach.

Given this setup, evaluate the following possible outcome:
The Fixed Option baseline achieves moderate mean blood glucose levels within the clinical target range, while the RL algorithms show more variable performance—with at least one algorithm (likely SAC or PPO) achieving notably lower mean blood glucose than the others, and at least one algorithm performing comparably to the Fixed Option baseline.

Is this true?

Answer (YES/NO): NO